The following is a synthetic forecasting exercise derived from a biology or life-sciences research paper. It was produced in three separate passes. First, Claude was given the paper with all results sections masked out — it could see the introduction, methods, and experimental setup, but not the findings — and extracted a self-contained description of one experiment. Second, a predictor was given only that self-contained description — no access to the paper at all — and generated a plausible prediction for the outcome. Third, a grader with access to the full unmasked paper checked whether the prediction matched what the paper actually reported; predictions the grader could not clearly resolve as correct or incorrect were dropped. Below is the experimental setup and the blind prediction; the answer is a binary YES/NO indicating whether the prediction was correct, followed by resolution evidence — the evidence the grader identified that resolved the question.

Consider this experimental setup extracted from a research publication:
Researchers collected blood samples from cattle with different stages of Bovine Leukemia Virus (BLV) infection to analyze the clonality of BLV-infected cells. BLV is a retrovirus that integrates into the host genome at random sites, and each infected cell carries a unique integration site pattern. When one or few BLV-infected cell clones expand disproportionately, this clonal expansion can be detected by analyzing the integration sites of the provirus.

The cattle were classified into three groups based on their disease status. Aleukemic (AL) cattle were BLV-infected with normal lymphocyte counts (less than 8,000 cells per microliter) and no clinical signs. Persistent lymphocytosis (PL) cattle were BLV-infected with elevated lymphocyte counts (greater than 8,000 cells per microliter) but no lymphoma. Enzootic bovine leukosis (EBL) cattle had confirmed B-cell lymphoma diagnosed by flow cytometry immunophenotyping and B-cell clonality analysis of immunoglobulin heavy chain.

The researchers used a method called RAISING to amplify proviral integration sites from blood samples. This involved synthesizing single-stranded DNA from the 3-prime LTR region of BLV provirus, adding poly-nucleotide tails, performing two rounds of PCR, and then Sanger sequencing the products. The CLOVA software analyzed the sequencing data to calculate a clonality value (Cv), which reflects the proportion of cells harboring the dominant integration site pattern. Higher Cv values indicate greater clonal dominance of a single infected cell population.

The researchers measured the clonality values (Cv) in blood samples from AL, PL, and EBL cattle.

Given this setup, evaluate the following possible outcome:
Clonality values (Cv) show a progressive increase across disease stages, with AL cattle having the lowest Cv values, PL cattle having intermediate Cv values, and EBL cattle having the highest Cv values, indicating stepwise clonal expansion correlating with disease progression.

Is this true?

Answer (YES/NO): NO